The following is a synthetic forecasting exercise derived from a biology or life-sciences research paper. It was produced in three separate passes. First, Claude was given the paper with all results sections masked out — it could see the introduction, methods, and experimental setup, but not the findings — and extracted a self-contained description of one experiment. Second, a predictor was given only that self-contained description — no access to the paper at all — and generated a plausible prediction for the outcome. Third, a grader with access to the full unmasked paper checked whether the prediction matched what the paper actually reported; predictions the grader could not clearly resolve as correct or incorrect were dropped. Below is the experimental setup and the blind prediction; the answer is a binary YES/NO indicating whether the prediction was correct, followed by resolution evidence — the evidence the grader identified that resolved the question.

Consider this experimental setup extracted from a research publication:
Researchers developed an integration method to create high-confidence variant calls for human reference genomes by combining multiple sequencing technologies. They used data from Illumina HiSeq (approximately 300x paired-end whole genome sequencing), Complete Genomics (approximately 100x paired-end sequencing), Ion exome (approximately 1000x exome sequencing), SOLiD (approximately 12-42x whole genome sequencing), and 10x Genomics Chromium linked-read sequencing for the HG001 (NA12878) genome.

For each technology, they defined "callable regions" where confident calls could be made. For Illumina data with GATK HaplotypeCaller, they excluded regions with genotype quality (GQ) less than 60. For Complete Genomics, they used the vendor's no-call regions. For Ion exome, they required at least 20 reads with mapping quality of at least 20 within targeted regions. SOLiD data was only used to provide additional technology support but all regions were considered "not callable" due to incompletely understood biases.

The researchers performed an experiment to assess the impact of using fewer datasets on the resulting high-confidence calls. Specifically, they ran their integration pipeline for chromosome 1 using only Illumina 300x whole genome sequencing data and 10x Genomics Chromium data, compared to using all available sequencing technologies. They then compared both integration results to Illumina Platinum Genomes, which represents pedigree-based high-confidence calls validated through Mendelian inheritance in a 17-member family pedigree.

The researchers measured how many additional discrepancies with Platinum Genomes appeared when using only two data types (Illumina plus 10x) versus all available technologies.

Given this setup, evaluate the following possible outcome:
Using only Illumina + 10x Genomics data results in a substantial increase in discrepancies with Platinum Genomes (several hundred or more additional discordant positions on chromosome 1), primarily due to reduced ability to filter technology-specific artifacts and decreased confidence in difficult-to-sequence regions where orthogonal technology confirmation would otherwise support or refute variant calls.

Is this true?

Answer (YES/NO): NO